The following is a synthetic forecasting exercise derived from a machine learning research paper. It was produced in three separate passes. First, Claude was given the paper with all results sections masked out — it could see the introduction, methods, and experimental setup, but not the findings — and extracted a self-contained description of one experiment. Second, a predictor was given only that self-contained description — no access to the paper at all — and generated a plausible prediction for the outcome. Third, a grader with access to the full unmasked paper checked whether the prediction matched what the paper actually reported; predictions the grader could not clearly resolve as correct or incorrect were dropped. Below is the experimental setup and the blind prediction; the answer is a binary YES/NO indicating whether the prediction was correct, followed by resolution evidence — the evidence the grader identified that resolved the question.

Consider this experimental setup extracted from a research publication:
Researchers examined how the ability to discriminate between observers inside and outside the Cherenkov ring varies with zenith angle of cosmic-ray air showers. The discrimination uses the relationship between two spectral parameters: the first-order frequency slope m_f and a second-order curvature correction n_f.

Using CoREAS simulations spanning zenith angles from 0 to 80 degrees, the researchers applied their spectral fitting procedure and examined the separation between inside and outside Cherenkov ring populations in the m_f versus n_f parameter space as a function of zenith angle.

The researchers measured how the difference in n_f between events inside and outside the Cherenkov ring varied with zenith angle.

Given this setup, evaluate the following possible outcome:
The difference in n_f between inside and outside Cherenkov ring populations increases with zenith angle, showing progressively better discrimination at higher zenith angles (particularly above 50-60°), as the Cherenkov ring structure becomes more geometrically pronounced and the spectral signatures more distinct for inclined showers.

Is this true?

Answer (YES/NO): YES